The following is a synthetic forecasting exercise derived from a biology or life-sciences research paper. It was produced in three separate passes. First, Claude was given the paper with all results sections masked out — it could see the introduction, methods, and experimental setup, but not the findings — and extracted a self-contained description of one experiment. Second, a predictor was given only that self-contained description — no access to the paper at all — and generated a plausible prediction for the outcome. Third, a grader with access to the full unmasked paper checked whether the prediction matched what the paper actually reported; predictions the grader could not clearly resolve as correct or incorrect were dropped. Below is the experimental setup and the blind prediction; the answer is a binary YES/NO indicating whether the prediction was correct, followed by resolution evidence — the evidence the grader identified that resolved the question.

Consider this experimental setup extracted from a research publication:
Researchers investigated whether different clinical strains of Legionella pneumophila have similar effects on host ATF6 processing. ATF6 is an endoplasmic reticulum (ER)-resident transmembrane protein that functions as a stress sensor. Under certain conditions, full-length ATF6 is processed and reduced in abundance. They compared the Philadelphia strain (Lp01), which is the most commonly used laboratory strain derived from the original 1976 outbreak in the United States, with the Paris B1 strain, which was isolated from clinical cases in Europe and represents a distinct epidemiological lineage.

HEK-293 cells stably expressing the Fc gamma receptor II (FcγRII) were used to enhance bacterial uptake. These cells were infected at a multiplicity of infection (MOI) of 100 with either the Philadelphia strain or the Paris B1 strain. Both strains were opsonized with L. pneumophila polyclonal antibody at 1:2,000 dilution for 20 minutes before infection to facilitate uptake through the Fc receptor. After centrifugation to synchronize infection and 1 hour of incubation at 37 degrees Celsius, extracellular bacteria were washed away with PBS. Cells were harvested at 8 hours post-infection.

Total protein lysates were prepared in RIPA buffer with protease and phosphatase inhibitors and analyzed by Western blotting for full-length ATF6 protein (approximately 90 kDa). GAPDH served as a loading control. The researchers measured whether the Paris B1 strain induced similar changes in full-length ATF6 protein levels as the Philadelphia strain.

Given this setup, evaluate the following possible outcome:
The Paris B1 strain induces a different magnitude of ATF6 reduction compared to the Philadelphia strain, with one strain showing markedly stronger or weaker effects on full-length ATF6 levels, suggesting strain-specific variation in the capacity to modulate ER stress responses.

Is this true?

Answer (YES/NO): YES